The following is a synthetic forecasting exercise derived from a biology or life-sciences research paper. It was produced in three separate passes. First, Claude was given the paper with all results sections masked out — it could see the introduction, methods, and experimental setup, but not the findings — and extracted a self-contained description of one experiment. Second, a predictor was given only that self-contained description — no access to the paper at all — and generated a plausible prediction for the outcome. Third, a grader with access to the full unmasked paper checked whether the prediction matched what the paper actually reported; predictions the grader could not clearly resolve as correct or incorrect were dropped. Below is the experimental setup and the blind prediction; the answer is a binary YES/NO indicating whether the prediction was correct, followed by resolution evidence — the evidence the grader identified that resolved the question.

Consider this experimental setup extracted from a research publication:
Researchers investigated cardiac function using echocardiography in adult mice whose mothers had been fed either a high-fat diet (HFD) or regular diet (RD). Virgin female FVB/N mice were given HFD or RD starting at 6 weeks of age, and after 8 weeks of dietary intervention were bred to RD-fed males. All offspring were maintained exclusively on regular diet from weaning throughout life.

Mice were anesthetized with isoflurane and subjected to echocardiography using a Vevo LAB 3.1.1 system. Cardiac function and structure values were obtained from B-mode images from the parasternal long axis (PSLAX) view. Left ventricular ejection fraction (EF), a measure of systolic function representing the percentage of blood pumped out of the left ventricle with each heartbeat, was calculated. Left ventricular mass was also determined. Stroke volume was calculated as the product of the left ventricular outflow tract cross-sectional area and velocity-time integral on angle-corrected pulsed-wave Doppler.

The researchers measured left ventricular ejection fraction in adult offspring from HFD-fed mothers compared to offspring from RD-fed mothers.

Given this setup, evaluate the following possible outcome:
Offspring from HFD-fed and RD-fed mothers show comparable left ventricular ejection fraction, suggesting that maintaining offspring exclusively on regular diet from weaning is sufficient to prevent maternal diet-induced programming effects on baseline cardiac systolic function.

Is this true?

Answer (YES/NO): NO